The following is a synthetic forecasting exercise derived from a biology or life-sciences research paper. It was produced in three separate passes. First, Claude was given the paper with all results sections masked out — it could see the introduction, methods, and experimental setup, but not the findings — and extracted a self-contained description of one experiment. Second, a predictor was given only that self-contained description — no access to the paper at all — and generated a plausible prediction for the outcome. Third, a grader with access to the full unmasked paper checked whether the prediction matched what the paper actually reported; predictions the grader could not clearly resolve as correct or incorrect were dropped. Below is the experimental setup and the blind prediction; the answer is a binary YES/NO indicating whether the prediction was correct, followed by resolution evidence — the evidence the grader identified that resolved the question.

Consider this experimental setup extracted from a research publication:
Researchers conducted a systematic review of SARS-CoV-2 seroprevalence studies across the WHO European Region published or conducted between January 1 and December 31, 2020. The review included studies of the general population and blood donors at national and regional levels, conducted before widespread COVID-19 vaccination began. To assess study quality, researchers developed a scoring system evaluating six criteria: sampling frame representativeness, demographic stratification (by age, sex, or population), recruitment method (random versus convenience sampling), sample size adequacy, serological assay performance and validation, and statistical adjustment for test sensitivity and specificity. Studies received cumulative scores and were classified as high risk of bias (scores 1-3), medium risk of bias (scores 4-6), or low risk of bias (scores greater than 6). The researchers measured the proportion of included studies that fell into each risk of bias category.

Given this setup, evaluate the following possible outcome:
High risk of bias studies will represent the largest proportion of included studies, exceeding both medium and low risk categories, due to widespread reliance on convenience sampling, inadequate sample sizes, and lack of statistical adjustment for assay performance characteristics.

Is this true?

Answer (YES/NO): NO